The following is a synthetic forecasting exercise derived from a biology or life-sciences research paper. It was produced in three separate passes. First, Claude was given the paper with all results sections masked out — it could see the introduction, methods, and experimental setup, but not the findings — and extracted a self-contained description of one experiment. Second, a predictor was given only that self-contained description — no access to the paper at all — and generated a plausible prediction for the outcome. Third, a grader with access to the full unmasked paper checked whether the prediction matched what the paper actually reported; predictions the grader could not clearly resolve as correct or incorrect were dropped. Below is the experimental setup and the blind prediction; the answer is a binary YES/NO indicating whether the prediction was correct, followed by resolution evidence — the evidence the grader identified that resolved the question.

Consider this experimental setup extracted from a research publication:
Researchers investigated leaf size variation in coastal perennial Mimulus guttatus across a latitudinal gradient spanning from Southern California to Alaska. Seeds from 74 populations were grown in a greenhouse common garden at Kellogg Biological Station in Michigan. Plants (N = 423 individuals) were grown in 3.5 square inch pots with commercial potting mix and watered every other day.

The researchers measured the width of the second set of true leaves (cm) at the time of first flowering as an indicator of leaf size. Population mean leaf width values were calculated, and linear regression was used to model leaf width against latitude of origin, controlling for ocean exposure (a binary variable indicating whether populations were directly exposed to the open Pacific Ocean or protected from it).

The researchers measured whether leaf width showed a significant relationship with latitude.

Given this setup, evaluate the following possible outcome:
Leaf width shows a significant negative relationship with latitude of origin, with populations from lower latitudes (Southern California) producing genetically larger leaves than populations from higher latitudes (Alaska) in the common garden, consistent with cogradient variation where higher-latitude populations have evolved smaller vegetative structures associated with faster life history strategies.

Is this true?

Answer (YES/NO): YES